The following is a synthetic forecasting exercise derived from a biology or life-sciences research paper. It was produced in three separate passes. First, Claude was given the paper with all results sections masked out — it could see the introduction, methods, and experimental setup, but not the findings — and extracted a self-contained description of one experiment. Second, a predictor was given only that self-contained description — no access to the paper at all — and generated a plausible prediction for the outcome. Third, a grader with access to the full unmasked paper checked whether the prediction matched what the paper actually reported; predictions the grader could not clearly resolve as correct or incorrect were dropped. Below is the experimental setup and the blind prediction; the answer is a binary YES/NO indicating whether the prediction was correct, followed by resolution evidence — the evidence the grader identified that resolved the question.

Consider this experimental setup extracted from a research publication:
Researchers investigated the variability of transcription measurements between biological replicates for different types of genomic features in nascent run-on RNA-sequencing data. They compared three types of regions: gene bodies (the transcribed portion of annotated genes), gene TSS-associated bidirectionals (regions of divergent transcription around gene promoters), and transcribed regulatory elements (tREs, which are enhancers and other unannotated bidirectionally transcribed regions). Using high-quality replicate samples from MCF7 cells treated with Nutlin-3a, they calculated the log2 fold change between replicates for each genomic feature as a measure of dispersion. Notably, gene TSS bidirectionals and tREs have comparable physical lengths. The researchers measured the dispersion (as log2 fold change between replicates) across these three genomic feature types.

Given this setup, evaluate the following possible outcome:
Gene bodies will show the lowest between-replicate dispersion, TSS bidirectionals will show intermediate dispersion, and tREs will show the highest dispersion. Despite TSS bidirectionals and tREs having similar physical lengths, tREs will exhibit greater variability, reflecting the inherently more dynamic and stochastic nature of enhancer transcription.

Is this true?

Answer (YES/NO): NO